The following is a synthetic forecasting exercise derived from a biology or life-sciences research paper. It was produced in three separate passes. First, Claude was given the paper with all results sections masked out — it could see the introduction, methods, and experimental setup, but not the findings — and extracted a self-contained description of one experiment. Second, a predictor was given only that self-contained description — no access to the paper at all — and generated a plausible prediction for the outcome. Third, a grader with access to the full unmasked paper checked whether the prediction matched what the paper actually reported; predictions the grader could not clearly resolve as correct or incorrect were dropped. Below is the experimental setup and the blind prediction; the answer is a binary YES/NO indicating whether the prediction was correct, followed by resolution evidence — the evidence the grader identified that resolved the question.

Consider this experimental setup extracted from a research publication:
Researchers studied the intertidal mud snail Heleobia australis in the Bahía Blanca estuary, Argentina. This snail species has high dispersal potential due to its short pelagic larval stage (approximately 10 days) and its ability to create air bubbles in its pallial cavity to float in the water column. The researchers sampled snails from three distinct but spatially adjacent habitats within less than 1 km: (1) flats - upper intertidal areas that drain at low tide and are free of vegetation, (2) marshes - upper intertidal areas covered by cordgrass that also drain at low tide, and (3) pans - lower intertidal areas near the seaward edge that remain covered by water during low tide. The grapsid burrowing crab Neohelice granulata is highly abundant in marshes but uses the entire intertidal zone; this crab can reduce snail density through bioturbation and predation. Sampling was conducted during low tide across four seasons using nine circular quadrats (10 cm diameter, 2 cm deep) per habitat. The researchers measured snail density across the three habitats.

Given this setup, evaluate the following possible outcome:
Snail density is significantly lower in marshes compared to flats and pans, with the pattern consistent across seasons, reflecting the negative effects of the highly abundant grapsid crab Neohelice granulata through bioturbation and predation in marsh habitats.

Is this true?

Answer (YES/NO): YES